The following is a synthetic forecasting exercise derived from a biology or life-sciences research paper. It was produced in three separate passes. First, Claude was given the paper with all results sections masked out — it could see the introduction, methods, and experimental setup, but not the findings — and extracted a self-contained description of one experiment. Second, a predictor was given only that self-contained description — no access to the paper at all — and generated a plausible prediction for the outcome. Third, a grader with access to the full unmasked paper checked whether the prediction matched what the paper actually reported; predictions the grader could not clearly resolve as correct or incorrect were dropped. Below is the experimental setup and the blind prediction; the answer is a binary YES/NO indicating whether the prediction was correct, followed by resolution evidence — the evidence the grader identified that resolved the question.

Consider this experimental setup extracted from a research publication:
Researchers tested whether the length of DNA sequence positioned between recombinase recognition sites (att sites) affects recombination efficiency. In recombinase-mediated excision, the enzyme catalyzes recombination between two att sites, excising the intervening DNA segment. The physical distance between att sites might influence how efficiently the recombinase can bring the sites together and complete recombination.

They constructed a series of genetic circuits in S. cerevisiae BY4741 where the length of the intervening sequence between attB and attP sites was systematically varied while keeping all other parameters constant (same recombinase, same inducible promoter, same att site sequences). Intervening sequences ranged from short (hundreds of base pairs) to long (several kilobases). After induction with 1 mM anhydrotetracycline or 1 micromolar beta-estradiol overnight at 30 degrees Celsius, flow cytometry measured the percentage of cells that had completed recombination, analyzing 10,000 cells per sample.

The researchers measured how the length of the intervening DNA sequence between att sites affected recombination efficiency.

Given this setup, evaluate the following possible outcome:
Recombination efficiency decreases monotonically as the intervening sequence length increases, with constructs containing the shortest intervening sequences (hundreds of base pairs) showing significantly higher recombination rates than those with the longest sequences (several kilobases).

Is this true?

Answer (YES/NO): YES